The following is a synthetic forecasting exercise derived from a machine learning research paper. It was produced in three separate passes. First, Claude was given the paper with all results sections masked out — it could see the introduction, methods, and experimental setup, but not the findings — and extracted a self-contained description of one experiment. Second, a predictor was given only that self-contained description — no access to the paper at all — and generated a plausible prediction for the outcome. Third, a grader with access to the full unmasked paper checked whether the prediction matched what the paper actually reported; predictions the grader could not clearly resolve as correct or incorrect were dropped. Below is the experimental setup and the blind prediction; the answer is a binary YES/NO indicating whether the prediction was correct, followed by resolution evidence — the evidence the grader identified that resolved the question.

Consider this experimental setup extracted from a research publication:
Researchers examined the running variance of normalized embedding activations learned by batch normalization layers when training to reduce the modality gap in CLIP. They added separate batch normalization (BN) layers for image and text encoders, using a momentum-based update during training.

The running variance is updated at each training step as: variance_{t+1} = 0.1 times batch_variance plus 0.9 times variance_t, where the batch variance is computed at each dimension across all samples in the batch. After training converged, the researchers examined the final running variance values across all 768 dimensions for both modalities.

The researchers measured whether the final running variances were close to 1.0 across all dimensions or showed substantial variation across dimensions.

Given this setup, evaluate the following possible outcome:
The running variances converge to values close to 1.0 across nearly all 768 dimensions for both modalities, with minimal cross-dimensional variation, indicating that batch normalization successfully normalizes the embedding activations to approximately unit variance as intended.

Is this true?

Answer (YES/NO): YES